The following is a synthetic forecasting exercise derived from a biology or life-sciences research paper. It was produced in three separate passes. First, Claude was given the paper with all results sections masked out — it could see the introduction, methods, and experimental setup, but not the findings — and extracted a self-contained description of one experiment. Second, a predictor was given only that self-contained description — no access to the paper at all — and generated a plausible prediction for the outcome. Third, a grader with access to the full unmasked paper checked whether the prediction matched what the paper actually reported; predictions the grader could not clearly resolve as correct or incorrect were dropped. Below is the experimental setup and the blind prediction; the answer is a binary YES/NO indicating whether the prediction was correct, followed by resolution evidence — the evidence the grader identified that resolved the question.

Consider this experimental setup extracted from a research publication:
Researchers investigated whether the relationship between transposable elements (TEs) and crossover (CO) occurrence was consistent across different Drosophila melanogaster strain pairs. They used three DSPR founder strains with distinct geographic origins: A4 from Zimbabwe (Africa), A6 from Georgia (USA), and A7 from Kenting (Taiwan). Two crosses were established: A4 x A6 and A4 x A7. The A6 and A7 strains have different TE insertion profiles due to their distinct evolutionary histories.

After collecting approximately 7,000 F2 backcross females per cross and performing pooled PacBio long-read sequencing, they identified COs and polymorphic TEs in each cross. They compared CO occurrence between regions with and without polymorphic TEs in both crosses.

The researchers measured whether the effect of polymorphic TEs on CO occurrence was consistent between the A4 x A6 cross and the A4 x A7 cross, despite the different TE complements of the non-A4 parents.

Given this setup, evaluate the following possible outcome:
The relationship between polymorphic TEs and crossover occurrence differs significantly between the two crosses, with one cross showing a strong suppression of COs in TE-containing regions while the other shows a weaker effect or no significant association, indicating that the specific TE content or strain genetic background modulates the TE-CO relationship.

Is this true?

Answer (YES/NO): NO